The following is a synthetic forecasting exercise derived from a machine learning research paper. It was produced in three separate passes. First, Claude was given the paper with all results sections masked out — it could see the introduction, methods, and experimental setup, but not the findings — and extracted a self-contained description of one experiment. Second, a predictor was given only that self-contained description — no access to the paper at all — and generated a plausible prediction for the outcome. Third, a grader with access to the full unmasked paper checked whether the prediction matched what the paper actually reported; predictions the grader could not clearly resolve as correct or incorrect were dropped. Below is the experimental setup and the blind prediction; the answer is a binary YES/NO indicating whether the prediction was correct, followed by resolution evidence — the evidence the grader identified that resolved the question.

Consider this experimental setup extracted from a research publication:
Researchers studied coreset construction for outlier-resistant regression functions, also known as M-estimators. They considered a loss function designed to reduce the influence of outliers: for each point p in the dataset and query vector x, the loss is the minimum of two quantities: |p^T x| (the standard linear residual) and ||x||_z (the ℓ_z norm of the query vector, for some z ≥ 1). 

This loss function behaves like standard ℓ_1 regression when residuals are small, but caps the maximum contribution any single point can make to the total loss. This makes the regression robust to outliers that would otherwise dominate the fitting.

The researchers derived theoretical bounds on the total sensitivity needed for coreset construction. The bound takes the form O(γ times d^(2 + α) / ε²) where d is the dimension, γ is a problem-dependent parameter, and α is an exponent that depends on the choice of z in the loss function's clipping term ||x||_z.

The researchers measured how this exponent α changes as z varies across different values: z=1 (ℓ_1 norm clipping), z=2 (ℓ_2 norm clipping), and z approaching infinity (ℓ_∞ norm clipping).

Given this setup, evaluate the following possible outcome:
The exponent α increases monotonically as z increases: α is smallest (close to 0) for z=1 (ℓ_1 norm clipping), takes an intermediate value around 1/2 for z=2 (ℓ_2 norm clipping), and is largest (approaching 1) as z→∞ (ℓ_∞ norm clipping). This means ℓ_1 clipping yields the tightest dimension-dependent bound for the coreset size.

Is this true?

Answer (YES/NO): NO